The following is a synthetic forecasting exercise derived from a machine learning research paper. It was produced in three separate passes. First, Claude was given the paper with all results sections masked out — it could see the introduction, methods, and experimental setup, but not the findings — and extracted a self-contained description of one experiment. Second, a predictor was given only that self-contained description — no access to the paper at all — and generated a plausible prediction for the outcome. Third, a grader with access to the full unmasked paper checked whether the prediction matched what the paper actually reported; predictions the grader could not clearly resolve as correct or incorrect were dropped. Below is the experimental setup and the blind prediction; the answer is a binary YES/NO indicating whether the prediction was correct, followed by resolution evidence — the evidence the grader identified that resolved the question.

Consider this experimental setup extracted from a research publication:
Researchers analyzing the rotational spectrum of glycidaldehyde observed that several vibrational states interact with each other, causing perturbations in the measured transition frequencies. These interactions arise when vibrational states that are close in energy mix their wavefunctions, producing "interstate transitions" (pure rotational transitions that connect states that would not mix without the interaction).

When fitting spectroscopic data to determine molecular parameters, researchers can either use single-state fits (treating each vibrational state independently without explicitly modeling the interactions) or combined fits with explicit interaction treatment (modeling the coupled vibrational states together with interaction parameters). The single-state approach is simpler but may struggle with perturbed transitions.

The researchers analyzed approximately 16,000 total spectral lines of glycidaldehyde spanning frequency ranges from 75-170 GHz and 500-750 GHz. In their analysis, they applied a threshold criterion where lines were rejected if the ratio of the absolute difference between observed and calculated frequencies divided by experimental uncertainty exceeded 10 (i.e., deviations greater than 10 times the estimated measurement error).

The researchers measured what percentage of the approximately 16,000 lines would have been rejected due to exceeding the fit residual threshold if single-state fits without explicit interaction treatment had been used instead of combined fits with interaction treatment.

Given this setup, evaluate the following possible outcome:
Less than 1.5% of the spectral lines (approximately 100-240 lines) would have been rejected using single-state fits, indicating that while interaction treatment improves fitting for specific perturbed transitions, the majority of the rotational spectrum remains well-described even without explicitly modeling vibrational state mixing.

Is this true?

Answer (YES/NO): NO